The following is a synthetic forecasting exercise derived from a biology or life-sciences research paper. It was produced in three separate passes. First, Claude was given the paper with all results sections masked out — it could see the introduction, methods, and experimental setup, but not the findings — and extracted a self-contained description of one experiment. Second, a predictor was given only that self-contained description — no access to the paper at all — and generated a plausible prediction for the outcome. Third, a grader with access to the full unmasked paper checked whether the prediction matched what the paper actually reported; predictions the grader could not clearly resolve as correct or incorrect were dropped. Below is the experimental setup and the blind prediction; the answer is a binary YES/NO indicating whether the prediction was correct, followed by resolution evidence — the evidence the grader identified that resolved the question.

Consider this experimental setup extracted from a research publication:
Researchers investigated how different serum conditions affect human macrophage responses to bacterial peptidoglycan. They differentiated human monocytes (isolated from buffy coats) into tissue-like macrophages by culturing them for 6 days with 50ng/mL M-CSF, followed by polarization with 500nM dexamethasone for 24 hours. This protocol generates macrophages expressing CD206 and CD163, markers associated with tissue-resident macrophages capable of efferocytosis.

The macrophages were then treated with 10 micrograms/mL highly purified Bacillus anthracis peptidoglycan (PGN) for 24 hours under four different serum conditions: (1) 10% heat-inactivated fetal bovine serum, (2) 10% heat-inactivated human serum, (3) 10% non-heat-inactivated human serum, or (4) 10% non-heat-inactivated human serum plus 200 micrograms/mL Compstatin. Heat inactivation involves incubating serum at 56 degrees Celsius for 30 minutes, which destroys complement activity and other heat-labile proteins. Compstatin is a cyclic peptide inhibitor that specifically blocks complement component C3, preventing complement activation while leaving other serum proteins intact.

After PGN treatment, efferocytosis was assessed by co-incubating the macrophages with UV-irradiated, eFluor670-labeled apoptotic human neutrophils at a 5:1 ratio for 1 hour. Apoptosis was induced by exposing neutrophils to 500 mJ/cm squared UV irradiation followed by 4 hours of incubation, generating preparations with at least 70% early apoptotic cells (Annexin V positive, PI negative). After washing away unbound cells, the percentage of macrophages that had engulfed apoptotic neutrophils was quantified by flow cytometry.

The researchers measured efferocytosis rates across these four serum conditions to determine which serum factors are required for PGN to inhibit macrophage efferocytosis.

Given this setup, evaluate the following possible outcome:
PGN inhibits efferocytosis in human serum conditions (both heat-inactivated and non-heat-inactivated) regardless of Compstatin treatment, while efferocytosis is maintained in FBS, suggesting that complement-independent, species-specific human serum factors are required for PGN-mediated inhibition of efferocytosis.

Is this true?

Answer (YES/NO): NO